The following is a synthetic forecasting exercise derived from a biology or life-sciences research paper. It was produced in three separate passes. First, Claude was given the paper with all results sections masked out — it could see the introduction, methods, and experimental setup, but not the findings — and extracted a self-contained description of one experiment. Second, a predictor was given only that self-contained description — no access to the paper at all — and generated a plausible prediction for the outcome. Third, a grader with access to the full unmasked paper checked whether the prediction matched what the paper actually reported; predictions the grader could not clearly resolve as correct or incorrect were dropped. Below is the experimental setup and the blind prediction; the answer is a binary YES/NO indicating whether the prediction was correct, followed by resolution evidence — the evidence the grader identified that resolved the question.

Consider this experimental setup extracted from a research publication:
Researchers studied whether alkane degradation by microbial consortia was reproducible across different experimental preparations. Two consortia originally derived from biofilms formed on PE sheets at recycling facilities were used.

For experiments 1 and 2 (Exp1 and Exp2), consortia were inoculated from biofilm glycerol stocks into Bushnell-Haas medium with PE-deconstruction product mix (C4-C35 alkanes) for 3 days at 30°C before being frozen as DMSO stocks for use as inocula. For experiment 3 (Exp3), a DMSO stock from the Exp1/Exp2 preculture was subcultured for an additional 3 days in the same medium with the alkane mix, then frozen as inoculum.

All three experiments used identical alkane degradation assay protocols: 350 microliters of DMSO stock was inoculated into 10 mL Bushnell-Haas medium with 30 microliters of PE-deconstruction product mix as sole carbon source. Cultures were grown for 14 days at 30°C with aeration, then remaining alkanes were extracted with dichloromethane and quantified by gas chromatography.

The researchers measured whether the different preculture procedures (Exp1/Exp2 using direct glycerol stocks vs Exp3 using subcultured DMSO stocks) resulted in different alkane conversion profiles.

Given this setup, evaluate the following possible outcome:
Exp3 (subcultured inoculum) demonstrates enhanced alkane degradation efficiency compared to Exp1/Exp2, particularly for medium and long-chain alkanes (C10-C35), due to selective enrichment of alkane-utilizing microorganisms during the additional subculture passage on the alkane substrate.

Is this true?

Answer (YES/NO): NO